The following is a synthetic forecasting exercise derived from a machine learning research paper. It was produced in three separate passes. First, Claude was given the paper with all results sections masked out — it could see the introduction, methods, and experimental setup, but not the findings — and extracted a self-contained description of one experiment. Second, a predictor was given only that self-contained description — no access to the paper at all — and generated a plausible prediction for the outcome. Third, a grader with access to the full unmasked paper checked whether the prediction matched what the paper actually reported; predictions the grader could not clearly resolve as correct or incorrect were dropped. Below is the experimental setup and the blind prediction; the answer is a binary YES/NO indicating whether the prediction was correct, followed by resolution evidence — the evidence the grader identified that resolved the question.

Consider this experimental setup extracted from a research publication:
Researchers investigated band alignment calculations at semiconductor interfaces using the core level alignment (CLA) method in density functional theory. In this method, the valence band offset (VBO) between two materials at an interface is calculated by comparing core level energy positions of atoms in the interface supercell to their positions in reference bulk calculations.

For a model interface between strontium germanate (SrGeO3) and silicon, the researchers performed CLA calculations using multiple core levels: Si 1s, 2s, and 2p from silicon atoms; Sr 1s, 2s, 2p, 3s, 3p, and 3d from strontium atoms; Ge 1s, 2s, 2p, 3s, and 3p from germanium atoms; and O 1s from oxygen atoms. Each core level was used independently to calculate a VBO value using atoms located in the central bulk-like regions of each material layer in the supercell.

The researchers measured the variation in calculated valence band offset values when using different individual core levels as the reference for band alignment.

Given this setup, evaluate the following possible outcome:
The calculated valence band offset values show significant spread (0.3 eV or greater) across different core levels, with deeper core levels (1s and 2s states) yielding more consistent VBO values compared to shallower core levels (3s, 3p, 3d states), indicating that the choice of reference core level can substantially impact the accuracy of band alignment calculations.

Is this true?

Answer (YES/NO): NO